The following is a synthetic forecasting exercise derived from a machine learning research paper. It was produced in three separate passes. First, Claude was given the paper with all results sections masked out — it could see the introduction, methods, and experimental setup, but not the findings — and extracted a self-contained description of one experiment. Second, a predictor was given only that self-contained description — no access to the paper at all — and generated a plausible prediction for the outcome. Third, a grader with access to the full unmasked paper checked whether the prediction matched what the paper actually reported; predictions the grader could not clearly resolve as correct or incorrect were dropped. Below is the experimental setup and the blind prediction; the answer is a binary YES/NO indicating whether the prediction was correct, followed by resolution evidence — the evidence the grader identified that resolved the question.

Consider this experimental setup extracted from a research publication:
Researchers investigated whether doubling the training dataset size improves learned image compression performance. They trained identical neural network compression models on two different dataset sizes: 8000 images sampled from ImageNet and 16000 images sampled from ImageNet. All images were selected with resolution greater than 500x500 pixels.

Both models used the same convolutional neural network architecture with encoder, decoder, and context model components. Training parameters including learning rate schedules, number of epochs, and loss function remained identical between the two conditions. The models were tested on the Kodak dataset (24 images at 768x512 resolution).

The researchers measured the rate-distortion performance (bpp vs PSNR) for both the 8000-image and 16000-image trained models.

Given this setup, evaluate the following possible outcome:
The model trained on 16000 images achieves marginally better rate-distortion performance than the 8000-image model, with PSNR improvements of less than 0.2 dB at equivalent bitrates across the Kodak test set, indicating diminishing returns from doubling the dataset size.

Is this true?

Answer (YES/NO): NO